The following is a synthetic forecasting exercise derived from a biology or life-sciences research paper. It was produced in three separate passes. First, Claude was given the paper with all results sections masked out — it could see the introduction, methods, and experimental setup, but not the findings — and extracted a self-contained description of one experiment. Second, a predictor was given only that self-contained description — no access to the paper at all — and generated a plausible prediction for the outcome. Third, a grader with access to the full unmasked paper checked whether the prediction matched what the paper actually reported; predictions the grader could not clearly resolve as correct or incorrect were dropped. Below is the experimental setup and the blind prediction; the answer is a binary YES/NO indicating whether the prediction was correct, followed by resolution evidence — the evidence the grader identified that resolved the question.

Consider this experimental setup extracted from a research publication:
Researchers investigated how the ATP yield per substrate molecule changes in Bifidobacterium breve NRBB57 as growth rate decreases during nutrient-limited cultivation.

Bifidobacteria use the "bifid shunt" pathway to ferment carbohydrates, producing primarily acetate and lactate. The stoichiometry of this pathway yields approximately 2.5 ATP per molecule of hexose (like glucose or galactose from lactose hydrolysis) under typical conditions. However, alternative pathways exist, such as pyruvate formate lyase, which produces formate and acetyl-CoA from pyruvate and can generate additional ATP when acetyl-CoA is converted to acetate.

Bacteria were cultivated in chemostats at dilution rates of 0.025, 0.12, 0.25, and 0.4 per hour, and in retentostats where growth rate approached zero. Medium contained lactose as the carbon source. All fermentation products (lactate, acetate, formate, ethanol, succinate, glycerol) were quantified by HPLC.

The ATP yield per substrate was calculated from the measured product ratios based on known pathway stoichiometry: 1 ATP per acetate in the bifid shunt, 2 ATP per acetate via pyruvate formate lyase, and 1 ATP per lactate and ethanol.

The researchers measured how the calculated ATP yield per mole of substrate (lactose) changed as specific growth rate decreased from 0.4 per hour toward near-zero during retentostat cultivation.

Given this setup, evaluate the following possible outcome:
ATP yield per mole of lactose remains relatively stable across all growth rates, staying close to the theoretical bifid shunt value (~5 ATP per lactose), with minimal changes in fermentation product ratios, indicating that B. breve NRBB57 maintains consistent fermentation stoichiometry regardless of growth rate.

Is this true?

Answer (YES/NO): NO